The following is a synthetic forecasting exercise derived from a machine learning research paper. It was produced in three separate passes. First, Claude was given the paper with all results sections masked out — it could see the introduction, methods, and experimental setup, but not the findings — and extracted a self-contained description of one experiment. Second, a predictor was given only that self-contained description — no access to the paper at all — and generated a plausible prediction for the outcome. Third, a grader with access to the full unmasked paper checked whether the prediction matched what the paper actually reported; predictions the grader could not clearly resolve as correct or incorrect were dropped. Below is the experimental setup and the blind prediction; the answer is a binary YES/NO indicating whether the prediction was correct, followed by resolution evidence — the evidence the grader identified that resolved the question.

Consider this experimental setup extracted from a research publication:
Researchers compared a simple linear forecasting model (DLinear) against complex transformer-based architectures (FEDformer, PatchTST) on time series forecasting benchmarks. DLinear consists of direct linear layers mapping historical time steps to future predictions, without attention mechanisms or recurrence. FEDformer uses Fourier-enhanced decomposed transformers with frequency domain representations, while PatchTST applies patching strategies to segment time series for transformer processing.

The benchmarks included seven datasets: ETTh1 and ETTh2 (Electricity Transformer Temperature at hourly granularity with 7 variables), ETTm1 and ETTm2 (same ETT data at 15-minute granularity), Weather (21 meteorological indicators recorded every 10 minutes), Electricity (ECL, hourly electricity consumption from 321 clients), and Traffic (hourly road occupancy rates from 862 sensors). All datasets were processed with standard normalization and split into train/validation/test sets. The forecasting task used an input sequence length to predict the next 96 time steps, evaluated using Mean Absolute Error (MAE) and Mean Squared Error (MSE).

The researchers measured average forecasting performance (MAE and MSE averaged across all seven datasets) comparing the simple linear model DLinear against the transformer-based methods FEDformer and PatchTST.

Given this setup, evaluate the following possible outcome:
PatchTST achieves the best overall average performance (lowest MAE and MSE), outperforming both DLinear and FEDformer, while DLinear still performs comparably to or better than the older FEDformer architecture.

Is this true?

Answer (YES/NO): NO